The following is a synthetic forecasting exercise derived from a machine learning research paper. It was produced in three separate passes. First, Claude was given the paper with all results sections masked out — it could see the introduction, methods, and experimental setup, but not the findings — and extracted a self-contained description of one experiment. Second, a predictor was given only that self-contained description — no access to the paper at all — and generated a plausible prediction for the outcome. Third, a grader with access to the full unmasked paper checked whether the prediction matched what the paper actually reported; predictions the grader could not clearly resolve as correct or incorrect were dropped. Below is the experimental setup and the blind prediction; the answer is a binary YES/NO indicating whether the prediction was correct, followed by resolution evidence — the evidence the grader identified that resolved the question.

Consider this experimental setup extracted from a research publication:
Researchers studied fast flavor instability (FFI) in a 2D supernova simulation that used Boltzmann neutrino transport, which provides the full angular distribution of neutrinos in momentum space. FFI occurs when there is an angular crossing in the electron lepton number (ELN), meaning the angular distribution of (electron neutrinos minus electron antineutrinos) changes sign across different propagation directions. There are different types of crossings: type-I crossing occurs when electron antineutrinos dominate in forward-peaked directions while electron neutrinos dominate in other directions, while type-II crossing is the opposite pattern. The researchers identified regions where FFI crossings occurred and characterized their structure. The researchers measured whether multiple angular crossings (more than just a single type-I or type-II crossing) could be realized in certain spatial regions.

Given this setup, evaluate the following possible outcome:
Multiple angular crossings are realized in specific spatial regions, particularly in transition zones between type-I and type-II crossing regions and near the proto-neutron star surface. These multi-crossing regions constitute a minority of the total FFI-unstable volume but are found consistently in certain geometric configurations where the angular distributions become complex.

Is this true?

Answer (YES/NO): NO